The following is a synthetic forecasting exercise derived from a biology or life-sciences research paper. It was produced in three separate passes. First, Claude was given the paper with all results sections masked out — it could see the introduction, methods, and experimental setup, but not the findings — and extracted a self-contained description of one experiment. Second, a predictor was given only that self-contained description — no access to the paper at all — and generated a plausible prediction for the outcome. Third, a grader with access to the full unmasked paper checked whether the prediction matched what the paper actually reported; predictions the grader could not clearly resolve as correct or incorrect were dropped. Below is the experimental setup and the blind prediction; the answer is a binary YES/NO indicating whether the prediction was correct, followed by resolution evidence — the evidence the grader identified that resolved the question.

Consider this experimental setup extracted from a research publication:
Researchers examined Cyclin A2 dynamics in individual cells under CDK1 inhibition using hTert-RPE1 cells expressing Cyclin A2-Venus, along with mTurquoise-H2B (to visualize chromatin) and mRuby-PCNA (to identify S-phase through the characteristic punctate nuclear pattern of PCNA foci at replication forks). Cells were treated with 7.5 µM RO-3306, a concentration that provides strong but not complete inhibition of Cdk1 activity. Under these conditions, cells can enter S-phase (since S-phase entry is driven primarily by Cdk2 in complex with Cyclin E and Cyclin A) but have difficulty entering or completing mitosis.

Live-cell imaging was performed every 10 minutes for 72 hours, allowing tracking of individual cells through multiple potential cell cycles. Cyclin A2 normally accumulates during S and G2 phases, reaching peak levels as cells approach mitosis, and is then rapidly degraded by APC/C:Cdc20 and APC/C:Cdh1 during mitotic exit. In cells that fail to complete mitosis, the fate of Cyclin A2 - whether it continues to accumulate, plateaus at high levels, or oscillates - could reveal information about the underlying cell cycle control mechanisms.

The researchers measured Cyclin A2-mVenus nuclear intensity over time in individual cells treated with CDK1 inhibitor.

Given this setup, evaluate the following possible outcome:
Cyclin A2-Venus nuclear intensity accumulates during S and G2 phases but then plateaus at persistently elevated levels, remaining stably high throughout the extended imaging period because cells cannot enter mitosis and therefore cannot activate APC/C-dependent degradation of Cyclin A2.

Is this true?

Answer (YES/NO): NO